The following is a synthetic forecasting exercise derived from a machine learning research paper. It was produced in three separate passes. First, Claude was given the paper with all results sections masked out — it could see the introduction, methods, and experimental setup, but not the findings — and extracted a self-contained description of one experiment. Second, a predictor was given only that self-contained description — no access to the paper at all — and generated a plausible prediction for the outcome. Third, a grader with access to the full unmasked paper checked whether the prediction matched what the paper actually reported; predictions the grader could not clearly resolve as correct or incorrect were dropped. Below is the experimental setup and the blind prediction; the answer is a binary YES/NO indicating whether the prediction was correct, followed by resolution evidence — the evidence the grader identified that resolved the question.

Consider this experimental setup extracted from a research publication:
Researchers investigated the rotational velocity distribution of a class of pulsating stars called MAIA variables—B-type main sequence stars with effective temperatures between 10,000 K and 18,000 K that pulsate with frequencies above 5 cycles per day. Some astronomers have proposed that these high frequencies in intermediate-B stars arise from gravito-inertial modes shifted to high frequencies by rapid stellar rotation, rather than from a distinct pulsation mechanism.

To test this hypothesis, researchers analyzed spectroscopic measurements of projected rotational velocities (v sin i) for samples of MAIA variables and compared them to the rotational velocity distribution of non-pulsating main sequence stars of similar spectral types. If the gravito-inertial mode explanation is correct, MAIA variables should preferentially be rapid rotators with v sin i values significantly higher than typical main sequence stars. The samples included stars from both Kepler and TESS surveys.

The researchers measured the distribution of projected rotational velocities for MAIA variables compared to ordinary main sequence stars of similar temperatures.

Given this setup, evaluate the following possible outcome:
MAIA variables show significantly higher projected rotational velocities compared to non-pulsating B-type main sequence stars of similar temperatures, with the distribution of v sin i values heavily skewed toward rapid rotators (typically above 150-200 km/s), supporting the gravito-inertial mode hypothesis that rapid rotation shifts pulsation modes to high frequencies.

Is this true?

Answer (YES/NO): NO